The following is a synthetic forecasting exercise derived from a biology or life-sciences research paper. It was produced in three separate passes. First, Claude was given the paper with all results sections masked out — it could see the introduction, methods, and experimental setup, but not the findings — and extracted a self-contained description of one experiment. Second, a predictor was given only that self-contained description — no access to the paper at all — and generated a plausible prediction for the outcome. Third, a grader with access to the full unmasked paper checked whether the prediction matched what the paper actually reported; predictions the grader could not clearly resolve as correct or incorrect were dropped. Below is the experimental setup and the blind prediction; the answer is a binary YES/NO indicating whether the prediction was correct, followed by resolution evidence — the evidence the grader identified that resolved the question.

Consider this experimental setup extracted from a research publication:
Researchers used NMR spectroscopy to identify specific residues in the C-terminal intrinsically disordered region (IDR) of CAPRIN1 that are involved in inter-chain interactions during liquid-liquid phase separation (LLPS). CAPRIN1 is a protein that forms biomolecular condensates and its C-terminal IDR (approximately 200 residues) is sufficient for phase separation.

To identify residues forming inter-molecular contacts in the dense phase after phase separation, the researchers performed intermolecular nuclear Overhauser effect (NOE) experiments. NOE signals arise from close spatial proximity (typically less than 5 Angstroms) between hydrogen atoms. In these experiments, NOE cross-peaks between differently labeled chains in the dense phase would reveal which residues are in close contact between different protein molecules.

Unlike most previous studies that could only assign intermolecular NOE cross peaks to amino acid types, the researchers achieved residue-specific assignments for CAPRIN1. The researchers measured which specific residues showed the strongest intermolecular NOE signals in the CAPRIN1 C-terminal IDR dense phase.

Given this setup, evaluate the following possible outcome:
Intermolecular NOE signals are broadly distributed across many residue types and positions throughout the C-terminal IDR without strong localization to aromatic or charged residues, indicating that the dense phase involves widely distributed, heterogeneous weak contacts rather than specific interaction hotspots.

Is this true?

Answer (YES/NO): NO